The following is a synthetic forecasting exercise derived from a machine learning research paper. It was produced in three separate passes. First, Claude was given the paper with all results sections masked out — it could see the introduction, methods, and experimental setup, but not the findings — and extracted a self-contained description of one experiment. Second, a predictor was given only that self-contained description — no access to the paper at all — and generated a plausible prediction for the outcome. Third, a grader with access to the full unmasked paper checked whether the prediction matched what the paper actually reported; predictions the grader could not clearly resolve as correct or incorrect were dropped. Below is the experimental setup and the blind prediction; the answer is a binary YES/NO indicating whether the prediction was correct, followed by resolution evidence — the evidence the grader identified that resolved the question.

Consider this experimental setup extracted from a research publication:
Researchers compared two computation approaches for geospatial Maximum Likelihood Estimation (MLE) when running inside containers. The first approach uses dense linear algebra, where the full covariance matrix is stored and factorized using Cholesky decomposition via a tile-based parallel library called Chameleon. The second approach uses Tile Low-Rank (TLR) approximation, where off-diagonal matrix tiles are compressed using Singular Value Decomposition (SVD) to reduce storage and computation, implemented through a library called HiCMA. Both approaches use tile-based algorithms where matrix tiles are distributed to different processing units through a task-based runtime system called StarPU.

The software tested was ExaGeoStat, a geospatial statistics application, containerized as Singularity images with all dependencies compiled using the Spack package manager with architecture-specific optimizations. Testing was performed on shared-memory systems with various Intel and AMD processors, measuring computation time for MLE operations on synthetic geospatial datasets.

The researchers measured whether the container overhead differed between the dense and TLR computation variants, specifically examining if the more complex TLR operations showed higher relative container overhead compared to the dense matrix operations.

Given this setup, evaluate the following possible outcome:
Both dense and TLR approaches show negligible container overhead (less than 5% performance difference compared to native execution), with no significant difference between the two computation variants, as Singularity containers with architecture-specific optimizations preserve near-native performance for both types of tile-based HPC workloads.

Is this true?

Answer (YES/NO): NO